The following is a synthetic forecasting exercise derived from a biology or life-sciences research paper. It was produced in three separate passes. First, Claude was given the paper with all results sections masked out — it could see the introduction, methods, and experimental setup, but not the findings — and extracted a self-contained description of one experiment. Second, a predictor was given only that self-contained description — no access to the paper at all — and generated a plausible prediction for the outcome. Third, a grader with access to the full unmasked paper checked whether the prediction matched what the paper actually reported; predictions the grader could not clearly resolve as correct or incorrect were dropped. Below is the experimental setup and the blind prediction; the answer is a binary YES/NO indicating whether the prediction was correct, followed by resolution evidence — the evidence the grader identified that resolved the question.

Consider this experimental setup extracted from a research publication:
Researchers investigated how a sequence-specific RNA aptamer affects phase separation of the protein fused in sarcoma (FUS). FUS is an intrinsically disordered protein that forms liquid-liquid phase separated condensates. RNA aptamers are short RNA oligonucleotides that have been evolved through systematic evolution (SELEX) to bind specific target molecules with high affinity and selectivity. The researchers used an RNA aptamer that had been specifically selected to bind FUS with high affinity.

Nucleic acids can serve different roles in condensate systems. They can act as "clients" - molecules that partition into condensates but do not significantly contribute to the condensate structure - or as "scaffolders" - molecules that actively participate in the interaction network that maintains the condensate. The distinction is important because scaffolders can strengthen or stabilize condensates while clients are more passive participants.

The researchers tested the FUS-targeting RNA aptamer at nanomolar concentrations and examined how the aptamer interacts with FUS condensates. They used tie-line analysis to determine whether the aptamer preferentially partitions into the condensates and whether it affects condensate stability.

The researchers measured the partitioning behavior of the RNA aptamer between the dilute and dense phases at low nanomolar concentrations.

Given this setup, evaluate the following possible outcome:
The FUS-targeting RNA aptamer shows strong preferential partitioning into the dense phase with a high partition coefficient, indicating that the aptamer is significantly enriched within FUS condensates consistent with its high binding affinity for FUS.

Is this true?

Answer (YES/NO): YES